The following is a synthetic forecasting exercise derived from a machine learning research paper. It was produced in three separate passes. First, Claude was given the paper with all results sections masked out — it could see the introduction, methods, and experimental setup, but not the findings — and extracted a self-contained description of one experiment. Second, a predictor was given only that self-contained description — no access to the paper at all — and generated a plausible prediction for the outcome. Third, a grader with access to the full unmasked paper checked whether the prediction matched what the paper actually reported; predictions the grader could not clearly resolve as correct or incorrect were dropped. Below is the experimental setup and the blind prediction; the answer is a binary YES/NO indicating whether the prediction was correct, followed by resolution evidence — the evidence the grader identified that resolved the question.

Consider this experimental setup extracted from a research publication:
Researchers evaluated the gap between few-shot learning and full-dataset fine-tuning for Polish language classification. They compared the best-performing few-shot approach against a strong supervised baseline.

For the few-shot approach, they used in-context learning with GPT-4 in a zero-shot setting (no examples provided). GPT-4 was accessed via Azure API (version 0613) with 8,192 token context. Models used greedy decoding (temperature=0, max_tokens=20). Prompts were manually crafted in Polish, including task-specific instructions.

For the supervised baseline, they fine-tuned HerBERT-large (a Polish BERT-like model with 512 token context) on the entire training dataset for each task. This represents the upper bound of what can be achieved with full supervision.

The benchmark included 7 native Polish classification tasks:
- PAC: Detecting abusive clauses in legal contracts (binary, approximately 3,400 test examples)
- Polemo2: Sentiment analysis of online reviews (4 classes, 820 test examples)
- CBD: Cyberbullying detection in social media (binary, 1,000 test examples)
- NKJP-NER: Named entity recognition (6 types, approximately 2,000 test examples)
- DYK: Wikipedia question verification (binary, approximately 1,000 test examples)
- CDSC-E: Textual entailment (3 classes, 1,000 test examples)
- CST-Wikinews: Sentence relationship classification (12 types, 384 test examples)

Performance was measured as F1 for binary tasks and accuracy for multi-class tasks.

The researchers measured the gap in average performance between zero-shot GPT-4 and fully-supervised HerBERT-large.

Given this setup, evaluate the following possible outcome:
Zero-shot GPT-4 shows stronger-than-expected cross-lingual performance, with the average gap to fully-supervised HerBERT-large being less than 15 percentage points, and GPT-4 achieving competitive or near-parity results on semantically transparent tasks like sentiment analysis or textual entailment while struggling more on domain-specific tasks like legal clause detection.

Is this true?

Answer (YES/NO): NO